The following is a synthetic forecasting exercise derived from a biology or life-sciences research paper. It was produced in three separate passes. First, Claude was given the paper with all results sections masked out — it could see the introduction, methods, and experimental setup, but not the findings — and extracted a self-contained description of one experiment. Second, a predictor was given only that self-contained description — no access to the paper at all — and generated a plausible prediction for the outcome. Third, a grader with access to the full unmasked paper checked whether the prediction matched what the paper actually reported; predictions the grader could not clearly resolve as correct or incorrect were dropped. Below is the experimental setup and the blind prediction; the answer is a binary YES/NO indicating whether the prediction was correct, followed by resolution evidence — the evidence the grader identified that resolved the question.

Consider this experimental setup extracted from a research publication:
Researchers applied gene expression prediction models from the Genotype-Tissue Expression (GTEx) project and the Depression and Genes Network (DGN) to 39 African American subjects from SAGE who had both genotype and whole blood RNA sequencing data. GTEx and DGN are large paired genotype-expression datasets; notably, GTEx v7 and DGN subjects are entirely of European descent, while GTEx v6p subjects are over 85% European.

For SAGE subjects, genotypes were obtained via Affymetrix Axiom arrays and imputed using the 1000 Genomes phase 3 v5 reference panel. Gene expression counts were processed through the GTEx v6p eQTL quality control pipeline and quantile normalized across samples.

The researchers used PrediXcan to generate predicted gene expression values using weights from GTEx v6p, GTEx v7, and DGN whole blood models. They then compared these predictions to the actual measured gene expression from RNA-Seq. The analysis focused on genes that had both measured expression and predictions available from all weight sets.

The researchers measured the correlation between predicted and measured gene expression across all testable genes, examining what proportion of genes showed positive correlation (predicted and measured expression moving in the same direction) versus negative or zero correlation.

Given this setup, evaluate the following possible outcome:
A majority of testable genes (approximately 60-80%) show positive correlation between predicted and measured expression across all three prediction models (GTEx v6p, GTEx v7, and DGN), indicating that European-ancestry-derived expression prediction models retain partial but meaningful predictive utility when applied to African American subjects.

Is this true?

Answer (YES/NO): NO